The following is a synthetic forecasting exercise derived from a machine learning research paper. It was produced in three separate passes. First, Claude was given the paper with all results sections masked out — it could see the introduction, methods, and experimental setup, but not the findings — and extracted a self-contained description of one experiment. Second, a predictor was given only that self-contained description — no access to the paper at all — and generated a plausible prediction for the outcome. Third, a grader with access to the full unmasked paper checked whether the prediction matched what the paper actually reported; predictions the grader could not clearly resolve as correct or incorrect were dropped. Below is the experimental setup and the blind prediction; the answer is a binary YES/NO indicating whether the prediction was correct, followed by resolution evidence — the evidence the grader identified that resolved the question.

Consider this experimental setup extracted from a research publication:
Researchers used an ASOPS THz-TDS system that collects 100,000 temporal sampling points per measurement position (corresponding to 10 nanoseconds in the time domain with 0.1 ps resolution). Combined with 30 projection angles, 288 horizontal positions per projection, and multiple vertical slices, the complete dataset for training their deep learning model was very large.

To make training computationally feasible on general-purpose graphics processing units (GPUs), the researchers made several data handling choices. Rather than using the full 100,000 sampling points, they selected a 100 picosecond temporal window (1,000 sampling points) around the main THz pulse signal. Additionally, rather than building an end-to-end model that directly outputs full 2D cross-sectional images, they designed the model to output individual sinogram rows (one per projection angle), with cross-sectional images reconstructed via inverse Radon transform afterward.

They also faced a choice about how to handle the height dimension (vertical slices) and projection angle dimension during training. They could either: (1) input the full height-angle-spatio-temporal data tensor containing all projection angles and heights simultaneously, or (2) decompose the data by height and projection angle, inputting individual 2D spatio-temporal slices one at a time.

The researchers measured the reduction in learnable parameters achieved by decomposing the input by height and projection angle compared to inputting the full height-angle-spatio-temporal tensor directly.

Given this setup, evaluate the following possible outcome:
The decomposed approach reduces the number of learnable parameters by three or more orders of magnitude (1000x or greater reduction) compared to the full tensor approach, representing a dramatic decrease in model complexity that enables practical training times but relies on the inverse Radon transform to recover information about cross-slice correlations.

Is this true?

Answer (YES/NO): YES